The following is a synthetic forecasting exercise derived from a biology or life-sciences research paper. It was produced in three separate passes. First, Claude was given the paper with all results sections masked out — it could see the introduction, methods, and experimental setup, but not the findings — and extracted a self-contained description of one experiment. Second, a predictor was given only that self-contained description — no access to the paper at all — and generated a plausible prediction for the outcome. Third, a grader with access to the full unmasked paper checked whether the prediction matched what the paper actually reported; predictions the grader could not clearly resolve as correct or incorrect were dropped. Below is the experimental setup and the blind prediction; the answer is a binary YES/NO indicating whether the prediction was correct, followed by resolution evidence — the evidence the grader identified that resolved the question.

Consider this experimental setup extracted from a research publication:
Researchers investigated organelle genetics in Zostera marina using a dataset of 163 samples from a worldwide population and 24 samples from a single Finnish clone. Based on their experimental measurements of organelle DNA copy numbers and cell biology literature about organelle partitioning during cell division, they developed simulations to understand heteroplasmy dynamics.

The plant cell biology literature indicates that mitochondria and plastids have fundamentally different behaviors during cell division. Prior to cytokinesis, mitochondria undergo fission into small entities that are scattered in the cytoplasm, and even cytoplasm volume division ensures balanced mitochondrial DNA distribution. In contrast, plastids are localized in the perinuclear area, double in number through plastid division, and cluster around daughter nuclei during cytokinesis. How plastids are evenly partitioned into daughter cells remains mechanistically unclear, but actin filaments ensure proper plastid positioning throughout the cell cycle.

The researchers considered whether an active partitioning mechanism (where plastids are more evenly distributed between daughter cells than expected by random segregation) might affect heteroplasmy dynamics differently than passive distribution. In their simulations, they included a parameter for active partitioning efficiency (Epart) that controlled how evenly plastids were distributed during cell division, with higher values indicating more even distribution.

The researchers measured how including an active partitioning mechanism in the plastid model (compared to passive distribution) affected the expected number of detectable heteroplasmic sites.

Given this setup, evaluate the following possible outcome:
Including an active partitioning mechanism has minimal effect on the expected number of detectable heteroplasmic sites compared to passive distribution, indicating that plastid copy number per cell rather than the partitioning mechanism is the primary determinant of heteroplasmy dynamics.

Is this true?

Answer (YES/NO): NO